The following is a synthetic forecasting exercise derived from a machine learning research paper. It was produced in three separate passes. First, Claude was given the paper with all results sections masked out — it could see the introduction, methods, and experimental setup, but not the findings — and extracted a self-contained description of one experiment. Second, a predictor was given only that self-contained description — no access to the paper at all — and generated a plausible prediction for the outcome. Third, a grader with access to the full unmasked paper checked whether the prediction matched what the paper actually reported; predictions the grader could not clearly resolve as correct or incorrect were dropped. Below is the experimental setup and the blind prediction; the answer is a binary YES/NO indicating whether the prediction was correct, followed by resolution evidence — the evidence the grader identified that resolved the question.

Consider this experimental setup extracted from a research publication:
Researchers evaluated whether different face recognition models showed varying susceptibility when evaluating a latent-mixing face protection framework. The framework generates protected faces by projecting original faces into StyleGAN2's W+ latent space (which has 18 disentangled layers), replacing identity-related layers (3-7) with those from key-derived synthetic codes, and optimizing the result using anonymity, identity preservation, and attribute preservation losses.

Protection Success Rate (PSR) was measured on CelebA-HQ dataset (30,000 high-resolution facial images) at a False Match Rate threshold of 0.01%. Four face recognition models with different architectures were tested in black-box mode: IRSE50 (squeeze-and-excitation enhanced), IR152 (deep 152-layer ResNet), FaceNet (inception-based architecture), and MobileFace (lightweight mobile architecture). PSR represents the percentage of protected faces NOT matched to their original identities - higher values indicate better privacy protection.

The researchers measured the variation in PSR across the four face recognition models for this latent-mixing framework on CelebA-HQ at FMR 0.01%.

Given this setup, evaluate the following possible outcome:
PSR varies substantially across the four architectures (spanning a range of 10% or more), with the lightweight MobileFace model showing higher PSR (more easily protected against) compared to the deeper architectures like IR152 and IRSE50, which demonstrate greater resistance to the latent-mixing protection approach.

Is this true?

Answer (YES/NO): NO